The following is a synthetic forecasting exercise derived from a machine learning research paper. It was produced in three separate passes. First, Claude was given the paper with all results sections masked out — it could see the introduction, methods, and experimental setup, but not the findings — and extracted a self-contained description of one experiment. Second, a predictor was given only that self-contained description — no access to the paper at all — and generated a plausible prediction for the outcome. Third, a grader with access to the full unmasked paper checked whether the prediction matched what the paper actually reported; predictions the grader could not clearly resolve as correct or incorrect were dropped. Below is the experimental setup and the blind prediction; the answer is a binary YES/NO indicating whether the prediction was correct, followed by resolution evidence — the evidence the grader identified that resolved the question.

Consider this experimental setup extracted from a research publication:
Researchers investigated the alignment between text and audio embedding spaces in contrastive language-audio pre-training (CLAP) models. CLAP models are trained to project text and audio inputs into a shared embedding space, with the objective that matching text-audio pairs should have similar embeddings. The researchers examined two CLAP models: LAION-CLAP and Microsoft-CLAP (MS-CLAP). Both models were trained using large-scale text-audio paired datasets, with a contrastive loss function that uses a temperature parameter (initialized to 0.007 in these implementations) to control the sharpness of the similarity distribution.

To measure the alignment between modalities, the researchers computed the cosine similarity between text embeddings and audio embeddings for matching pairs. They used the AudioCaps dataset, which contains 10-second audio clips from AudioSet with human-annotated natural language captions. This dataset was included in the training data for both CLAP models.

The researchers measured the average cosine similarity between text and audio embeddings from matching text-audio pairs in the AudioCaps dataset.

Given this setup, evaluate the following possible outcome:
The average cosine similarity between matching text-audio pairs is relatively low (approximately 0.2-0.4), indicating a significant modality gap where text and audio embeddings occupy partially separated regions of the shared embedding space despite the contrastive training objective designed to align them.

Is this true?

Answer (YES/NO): YES